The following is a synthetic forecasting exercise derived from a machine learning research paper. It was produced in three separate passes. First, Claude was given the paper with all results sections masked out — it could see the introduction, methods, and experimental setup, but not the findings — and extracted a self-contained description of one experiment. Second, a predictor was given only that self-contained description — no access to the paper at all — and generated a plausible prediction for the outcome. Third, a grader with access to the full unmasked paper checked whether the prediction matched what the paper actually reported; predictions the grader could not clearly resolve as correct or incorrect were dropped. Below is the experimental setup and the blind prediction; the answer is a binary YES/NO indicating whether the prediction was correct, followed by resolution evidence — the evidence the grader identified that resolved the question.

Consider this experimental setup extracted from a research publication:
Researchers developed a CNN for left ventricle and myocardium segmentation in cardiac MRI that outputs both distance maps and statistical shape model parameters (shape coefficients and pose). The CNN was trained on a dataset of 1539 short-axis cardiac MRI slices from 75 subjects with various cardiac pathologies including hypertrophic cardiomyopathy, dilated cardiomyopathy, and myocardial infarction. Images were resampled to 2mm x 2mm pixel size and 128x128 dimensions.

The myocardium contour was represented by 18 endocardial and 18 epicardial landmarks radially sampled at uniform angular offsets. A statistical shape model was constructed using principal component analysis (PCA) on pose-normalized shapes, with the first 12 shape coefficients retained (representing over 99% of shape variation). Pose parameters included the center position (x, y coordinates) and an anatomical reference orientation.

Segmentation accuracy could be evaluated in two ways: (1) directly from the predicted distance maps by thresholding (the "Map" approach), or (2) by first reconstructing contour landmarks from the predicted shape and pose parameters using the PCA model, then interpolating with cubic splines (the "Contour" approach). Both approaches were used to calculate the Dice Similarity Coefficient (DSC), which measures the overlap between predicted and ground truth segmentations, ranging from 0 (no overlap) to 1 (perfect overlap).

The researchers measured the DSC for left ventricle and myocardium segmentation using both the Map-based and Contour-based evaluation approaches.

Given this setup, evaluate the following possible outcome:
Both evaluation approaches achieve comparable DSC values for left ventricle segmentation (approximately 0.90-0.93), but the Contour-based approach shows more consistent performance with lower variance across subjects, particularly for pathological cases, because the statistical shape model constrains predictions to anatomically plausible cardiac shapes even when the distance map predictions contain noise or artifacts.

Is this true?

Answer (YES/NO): NO